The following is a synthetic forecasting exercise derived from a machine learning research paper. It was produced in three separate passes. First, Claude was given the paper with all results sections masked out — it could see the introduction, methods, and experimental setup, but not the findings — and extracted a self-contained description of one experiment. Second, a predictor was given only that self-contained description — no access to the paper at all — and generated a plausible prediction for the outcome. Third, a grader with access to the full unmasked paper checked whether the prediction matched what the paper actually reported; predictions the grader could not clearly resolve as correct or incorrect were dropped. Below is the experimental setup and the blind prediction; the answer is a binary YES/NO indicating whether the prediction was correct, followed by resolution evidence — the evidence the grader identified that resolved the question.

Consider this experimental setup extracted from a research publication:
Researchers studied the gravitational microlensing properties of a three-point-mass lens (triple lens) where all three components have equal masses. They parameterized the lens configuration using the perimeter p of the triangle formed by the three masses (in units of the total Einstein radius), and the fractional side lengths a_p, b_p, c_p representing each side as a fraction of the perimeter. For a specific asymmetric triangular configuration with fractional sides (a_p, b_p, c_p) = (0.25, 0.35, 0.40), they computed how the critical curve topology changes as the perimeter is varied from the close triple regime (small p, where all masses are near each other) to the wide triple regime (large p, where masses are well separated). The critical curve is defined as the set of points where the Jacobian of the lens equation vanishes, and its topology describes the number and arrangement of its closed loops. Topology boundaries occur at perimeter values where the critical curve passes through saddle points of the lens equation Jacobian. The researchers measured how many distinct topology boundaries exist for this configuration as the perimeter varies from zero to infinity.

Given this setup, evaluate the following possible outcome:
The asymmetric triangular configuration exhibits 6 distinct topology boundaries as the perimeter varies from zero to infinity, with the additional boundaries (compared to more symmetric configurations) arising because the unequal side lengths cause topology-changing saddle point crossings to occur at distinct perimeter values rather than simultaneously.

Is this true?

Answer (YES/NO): YES